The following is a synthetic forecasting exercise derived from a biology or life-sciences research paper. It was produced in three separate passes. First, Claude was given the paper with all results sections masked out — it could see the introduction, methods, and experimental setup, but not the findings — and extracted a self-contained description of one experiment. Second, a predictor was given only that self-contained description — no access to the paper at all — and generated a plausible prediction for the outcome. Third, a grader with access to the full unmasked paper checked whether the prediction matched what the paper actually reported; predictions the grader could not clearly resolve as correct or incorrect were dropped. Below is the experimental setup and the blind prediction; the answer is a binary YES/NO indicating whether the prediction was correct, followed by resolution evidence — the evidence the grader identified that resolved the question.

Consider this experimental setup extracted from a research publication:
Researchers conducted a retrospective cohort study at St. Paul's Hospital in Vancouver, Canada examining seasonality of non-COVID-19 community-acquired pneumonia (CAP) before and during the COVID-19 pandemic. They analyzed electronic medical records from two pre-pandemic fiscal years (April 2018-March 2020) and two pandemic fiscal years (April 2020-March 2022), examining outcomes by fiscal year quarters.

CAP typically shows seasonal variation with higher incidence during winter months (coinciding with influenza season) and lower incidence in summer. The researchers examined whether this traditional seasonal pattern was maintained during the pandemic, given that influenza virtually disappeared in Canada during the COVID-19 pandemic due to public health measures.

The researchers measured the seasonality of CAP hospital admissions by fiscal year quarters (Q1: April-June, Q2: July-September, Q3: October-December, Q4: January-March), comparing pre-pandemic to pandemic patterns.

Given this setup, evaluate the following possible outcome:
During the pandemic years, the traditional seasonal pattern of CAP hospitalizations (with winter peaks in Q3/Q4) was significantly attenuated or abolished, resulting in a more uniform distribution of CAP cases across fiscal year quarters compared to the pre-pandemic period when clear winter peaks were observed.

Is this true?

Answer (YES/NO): NO